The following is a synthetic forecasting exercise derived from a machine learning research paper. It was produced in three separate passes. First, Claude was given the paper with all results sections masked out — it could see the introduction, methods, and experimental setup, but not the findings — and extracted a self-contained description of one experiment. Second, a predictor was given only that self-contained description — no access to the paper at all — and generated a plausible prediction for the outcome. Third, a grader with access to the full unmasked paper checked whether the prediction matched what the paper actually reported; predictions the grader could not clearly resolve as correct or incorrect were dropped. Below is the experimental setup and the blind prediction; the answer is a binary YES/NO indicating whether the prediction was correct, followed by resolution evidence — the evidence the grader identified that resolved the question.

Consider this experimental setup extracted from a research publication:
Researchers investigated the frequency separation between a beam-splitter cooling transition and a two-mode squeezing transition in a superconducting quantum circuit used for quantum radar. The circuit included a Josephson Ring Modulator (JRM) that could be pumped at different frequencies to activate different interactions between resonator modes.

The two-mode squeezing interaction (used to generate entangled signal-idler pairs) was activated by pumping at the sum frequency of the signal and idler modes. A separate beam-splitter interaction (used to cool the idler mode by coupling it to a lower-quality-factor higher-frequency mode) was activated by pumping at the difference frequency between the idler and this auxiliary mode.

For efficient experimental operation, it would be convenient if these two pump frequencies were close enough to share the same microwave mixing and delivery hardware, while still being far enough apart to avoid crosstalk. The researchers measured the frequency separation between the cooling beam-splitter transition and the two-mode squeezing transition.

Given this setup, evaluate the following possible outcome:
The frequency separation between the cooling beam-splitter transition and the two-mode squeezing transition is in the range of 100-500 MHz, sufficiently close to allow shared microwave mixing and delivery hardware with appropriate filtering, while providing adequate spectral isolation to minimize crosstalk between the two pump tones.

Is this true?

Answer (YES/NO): NO